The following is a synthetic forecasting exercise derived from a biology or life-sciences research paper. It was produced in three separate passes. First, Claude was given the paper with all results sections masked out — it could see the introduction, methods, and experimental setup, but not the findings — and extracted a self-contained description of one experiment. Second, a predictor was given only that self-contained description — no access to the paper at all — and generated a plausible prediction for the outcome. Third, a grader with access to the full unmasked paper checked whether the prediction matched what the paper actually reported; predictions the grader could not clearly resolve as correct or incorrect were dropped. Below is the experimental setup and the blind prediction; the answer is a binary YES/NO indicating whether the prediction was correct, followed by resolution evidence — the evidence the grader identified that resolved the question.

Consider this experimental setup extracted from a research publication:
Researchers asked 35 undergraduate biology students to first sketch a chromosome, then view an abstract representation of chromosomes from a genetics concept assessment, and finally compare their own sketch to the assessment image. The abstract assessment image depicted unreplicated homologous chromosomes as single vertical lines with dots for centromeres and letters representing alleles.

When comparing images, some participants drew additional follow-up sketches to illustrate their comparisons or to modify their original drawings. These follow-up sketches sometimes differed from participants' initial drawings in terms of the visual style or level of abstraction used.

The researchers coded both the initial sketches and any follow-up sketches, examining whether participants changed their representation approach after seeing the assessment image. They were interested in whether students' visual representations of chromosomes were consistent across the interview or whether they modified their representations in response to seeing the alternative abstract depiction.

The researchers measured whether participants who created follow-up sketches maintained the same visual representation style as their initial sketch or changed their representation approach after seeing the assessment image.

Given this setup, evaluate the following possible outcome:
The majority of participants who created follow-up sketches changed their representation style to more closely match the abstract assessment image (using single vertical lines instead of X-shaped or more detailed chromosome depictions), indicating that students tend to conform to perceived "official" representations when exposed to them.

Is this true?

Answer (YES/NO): NO